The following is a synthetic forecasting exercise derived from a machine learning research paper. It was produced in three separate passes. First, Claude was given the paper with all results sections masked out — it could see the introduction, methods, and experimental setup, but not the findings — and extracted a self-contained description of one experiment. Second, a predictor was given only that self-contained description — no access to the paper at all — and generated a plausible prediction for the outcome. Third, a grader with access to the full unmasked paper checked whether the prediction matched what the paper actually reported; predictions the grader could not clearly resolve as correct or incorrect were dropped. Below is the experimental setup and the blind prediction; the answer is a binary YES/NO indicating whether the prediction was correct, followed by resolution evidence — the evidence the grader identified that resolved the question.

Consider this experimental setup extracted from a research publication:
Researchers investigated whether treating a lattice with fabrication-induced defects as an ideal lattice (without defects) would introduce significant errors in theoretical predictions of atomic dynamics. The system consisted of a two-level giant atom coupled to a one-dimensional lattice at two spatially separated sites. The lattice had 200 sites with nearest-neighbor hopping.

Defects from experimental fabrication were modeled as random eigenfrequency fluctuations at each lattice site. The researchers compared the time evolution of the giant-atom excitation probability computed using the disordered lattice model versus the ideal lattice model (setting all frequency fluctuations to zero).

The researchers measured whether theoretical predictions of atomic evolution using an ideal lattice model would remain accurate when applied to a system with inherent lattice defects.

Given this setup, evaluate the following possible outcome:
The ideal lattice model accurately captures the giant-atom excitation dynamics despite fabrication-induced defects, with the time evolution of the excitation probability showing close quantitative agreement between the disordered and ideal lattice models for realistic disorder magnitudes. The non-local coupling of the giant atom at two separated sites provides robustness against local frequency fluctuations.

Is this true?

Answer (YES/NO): YES